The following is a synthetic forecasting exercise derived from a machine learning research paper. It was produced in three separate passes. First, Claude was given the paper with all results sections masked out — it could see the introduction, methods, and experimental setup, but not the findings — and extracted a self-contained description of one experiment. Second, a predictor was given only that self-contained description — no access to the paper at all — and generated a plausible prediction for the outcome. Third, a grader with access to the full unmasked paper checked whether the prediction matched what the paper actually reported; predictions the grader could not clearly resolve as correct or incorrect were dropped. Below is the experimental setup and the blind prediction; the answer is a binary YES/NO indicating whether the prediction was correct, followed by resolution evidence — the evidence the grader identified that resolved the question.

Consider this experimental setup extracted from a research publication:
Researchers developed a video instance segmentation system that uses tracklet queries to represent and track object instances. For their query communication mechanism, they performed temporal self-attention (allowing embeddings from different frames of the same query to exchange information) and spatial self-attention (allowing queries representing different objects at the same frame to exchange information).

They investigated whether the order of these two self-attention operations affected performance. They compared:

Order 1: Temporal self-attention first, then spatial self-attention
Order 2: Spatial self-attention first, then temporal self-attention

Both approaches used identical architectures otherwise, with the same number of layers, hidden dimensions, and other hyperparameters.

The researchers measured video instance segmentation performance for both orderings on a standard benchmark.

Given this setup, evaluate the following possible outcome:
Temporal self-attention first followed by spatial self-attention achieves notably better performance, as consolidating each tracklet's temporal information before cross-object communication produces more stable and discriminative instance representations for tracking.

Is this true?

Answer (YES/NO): NO